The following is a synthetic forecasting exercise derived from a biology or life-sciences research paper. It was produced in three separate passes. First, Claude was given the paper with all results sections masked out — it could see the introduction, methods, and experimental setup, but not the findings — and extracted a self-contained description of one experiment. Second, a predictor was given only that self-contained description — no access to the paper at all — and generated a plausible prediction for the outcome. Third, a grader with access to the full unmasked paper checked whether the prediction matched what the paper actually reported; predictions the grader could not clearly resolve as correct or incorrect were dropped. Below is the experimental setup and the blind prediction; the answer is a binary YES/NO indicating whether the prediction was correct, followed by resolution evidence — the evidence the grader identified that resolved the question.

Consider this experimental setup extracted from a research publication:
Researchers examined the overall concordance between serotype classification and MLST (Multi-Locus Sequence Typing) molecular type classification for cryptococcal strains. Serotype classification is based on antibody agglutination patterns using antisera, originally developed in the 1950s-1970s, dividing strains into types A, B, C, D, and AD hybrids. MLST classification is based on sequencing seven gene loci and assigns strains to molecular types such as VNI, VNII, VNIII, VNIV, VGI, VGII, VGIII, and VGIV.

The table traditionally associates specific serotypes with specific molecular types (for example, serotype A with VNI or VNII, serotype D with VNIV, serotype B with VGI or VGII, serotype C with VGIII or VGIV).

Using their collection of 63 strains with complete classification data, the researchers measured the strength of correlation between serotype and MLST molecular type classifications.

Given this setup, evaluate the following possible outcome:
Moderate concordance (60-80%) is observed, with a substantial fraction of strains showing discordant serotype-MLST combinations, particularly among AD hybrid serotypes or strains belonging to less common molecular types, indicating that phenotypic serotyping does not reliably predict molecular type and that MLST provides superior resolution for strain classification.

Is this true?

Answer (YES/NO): NO